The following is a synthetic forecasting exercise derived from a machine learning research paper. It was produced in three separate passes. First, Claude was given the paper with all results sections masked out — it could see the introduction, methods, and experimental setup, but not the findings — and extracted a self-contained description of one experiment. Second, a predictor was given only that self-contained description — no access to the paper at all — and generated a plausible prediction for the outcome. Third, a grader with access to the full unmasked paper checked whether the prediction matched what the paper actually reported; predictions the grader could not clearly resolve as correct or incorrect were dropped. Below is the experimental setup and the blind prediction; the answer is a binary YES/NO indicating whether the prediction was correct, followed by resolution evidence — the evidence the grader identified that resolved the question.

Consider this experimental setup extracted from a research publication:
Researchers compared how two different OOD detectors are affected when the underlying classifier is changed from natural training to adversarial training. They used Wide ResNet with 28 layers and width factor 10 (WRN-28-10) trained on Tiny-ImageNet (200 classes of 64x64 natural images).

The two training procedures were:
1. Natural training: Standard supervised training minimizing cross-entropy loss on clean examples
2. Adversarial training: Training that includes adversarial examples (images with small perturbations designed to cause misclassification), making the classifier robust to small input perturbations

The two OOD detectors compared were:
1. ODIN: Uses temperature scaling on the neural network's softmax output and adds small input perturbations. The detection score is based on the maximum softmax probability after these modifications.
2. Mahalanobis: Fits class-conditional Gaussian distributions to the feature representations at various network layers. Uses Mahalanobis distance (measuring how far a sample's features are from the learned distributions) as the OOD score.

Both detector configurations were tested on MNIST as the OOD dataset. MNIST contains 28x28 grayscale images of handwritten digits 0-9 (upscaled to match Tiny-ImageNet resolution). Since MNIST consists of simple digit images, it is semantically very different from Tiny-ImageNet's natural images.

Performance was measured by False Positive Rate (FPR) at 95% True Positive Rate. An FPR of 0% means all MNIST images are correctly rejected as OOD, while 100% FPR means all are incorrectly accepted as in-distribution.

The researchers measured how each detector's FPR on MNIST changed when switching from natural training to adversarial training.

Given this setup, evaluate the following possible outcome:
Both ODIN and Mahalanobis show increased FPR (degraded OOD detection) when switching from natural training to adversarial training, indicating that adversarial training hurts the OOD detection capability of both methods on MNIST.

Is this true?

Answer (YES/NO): NO